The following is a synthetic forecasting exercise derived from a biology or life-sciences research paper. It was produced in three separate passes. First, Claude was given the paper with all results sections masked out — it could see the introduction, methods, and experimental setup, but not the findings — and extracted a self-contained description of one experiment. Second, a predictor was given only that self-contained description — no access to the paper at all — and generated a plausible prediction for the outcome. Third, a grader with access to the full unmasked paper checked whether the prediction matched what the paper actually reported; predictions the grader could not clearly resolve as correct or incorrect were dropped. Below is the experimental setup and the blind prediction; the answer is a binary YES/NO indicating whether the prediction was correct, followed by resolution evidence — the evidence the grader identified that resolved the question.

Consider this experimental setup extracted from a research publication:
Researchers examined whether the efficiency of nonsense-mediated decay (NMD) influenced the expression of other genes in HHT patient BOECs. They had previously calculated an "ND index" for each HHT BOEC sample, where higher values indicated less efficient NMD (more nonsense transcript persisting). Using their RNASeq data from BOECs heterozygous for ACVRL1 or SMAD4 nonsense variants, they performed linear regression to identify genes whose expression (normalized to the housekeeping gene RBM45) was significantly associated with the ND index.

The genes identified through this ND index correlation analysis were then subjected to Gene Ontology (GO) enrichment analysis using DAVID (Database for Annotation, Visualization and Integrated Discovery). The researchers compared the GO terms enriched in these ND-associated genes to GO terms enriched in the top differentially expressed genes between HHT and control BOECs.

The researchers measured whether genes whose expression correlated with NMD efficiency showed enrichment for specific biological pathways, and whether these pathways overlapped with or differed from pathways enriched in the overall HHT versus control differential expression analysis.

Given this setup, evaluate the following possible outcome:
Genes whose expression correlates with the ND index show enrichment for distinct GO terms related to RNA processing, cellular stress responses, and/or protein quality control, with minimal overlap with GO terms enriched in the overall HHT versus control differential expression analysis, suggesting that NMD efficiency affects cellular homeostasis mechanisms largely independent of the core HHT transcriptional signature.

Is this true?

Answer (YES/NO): YES